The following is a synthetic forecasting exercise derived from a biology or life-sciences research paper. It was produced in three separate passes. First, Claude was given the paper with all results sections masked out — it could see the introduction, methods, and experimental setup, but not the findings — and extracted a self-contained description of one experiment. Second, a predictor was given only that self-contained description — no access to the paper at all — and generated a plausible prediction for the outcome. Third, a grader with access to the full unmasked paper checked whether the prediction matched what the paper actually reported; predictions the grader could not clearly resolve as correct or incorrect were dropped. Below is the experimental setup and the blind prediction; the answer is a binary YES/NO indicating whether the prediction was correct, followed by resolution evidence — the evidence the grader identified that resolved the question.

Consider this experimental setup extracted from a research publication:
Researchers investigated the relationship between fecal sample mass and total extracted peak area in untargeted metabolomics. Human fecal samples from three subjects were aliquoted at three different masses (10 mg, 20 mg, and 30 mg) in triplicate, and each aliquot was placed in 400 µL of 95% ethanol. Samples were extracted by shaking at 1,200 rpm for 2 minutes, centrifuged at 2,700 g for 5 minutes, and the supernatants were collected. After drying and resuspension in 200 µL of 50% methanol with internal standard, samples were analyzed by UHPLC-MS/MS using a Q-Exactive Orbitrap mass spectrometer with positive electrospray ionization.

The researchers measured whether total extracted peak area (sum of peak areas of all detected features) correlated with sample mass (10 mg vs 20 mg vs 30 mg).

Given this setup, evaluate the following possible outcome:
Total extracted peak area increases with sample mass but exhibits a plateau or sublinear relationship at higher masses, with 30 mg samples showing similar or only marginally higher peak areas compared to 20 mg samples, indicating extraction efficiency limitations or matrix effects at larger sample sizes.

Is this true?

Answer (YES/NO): NO